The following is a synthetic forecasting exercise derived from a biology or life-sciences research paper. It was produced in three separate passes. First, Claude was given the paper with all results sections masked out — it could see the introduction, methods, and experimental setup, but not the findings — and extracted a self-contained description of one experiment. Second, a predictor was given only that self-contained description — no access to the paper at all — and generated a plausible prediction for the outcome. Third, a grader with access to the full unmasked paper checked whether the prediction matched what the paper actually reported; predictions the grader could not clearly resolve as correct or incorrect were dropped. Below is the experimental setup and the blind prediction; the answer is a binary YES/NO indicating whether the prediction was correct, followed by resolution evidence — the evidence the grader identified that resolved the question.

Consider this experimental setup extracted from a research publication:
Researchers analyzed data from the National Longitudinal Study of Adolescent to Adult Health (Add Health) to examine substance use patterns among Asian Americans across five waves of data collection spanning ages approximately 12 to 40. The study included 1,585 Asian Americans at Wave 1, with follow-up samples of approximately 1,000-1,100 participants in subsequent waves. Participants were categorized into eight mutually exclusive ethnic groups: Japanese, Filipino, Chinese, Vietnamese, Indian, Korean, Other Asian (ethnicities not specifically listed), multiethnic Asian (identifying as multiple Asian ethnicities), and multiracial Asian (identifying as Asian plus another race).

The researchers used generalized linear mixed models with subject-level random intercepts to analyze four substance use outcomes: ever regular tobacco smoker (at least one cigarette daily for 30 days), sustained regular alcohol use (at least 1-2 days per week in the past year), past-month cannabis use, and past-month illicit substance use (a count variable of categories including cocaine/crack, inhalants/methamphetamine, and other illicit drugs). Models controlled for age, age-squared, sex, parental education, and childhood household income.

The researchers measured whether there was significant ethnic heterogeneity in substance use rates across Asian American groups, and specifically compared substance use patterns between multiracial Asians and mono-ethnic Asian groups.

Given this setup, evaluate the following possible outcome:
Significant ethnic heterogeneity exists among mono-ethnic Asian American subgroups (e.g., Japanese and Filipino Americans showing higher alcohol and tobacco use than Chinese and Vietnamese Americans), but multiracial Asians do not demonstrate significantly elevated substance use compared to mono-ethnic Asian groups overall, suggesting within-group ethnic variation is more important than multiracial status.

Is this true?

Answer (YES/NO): NO